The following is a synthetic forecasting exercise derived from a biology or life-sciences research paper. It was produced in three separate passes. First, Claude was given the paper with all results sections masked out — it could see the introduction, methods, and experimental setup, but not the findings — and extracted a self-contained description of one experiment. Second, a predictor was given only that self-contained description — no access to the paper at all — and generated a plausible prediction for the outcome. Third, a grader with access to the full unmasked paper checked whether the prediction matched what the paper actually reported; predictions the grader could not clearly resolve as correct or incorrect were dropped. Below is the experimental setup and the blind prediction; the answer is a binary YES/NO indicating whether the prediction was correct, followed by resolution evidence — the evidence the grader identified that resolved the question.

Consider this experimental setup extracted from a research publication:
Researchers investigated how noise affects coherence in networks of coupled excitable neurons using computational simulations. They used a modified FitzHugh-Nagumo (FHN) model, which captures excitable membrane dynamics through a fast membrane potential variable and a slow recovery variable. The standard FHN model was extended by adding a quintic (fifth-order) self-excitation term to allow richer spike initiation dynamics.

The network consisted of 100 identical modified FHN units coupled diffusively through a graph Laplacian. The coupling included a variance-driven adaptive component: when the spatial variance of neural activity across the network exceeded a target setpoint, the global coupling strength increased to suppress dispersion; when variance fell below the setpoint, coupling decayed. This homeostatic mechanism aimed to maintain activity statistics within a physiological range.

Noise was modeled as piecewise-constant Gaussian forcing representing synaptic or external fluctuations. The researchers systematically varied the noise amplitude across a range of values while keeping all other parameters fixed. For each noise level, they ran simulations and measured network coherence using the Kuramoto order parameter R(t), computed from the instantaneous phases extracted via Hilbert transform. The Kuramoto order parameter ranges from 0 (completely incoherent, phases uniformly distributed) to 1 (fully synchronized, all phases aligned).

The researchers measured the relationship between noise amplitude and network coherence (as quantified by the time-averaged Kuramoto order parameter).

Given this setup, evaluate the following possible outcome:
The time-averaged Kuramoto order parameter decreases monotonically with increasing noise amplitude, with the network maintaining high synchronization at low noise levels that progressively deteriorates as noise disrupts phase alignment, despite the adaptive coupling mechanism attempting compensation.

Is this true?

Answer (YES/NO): NO